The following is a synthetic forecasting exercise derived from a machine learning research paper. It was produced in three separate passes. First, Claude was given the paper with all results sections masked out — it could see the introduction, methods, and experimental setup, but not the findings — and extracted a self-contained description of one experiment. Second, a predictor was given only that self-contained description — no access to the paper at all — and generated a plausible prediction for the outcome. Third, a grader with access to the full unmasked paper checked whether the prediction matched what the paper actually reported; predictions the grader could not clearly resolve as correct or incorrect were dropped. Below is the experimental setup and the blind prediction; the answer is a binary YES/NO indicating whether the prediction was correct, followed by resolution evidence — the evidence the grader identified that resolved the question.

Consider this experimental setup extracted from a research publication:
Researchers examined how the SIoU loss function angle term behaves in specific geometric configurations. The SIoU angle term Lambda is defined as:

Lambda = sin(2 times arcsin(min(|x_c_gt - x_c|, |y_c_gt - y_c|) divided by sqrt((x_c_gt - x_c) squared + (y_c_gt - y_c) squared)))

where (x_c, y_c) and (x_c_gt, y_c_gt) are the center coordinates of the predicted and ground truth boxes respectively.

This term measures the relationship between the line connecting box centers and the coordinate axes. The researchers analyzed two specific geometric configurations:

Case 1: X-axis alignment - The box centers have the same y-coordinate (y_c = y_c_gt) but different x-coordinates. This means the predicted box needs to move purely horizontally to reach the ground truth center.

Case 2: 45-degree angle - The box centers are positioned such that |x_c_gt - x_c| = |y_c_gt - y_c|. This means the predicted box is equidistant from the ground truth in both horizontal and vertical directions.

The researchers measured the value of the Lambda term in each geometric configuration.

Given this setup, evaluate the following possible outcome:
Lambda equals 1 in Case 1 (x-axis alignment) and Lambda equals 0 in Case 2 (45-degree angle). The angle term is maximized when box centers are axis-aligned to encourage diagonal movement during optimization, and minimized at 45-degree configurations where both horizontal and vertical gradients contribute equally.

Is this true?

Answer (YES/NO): NO